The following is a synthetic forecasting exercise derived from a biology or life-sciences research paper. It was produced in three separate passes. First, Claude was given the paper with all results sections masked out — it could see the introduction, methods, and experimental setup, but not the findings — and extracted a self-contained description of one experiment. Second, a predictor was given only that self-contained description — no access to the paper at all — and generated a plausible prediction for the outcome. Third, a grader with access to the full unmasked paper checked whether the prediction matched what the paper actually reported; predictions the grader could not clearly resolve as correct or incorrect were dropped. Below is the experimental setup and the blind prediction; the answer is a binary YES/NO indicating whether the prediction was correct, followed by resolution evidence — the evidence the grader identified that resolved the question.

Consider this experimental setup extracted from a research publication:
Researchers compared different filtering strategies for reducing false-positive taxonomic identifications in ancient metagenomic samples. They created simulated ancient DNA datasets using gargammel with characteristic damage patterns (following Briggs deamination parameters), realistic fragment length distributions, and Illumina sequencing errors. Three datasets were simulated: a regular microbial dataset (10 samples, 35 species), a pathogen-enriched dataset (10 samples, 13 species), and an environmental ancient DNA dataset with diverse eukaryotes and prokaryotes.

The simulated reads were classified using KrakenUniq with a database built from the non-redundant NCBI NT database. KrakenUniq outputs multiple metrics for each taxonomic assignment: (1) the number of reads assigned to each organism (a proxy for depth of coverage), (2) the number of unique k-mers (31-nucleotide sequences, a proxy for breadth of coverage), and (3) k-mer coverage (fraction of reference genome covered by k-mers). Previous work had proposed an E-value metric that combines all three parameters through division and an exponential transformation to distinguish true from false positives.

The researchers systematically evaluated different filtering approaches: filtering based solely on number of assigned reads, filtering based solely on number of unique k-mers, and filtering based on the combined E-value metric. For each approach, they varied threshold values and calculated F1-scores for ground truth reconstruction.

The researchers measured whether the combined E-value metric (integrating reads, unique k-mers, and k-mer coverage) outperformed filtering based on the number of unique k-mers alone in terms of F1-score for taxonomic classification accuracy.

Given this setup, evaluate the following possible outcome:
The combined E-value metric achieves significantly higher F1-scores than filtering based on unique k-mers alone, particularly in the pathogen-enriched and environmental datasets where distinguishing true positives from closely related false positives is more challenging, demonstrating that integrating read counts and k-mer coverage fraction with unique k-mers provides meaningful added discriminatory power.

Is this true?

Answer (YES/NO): NO